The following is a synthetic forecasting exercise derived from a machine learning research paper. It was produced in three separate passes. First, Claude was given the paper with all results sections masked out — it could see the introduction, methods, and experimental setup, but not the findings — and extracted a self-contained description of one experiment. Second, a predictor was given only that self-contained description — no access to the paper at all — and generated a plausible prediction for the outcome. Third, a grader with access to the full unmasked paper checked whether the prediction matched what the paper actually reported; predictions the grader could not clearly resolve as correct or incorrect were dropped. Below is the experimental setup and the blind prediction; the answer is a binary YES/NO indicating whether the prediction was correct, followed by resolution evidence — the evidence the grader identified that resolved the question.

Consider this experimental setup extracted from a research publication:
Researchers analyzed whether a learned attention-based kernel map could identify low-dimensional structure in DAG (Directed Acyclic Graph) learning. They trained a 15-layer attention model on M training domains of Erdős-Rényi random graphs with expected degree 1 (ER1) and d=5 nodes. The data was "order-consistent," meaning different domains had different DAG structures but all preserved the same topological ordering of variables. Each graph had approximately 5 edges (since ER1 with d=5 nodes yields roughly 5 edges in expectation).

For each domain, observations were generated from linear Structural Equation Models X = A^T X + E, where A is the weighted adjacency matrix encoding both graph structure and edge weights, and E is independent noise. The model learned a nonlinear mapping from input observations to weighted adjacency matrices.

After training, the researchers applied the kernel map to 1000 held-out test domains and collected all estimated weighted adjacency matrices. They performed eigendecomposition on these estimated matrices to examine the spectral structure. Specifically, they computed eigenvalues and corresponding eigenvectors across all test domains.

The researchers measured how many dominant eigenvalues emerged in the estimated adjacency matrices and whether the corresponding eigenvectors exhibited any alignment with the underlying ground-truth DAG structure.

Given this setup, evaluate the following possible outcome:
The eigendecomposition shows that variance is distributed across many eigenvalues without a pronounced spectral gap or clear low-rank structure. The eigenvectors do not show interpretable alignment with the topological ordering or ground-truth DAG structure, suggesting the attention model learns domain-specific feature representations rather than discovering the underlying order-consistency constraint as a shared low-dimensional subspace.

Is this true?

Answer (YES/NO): NO